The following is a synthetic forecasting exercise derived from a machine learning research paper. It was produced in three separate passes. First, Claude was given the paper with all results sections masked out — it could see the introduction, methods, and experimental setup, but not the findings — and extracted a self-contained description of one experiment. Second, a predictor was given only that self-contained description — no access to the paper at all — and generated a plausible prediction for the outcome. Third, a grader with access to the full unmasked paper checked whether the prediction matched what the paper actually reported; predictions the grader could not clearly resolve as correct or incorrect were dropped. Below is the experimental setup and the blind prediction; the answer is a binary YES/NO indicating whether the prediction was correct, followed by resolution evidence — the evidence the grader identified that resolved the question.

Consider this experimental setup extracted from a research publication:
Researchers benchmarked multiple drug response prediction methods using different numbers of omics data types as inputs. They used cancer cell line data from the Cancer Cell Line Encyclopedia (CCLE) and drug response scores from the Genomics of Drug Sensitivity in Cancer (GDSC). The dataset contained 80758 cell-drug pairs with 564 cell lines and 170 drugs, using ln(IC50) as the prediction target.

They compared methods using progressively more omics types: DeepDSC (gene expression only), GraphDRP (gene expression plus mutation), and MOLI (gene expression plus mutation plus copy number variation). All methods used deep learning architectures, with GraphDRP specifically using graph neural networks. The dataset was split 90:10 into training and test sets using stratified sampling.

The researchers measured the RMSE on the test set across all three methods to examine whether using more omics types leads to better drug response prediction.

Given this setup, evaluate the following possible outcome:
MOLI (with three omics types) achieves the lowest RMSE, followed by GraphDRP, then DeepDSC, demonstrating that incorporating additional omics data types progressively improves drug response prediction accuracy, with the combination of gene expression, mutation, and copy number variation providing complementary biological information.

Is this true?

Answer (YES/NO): NO